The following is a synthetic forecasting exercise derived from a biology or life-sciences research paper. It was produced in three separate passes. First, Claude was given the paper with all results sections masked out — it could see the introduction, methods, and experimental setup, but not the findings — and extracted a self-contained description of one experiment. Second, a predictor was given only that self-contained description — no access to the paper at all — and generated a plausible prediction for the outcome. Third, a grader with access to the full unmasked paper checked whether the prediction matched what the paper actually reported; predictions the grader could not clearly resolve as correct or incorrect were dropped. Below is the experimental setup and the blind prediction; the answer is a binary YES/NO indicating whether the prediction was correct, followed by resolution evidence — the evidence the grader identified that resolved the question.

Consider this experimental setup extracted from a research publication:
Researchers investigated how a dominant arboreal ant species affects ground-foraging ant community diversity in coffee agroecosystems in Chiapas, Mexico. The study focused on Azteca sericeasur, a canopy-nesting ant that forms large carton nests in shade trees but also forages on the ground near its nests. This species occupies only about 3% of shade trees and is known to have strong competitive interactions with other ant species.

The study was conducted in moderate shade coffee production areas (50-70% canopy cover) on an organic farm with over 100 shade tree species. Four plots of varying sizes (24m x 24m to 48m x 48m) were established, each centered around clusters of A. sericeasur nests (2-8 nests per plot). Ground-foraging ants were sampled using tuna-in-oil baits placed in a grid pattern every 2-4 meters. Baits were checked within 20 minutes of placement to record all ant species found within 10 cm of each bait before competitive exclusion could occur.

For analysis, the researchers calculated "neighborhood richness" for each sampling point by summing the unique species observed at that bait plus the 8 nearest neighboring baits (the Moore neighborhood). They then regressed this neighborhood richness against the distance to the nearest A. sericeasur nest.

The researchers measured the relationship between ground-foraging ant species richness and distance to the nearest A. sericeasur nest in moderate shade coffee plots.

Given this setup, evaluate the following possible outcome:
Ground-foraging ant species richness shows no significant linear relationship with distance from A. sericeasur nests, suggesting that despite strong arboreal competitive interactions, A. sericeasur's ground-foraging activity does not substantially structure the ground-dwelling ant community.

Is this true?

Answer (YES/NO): NO